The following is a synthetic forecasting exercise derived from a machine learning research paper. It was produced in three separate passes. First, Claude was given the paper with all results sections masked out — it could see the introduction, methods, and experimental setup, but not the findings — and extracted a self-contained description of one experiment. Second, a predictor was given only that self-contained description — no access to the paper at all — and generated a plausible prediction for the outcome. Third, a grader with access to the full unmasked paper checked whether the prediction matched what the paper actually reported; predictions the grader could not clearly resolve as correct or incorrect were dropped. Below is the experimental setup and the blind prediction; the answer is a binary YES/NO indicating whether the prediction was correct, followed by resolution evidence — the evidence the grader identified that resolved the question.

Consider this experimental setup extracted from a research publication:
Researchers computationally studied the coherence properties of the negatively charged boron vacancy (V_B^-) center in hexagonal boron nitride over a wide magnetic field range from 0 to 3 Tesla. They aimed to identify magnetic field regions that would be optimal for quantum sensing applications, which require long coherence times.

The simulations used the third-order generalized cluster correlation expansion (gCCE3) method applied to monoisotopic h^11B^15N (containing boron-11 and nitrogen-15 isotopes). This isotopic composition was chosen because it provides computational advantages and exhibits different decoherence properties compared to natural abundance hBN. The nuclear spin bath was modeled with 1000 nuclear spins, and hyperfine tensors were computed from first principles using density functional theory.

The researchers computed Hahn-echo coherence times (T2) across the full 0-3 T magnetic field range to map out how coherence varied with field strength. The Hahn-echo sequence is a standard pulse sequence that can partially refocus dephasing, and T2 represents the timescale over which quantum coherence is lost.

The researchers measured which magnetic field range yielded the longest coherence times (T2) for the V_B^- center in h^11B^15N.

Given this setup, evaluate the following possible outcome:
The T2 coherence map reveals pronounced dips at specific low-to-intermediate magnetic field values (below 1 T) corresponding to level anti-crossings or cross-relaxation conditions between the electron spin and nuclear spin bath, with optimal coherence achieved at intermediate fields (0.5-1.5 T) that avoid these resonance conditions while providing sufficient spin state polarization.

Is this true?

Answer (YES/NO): NO